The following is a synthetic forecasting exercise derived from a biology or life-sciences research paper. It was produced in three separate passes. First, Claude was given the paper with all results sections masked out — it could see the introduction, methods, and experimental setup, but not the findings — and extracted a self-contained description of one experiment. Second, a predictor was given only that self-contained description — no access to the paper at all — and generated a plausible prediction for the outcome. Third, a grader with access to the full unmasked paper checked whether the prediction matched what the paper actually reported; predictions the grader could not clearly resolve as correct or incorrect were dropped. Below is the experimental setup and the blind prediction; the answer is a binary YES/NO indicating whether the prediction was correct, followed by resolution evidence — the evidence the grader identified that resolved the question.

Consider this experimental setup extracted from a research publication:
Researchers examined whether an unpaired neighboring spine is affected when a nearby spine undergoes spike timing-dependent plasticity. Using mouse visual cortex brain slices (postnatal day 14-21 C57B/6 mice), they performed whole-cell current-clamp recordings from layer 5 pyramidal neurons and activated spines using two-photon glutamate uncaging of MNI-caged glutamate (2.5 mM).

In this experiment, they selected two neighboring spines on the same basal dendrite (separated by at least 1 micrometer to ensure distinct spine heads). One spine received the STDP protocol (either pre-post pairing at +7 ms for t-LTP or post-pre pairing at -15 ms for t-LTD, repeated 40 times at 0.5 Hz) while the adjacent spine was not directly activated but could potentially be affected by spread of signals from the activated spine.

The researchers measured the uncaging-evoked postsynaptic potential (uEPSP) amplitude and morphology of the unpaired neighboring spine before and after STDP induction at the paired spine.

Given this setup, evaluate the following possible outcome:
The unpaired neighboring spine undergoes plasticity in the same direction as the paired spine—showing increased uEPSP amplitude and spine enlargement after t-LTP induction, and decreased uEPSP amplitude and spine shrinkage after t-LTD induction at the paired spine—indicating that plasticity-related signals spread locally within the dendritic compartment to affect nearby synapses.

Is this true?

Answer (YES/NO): NO